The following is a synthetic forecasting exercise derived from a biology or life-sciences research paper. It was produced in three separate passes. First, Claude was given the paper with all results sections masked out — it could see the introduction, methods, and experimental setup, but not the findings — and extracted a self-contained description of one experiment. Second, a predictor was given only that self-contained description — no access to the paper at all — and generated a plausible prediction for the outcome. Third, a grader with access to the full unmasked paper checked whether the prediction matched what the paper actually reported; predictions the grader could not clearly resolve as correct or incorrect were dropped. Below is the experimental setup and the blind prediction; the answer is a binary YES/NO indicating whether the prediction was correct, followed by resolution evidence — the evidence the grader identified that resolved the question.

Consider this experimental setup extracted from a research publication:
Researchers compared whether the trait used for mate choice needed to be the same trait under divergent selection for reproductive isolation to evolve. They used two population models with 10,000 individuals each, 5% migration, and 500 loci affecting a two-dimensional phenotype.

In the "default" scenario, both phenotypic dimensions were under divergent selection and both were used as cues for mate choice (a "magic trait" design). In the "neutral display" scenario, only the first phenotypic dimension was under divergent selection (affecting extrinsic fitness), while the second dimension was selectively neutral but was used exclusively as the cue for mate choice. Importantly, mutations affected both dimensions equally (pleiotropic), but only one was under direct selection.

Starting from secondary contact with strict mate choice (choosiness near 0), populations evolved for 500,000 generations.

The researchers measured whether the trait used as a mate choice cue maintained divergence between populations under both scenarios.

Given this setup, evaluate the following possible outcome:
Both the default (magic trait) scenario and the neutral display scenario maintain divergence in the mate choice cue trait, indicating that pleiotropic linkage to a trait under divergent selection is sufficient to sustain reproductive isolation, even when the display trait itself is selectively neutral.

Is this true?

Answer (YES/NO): NO